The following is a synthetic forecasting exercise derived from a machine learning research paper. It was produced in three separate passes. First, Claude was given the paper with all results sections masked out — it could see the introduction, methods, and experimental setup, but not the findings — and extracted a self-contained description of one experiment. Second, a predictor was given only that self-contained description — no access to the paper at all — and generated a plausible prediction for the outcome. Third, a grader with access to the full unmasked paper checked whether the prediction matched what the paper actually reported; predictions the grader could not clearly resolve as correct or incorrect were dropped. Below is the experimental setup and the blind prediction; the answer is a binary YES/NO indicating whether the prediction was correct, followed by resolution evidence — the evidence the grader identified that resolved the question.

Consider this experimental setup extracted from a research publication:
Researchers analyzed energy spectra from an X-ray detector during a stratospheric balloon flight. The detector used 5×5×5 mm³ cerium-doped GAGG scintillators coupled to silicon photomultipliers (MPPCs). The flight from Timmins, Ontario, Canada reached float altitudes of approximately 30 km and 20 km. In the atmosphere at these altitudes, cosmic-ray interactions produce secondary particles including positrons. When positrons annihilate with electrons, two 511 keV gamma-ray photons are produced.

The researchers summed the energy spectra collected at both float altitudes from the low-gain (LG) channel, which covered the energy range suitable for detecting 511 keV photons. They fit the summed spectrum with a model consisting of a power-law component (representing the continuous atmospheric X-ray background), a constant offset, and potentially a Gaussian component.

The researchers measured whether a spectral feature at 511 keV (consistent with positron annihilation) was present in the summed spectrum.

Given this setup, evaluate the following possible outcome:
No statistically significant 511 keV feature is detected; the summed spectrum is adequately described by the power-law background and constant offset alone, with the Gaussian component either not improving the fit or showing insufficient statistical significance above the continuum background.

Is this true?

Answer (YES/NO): NO